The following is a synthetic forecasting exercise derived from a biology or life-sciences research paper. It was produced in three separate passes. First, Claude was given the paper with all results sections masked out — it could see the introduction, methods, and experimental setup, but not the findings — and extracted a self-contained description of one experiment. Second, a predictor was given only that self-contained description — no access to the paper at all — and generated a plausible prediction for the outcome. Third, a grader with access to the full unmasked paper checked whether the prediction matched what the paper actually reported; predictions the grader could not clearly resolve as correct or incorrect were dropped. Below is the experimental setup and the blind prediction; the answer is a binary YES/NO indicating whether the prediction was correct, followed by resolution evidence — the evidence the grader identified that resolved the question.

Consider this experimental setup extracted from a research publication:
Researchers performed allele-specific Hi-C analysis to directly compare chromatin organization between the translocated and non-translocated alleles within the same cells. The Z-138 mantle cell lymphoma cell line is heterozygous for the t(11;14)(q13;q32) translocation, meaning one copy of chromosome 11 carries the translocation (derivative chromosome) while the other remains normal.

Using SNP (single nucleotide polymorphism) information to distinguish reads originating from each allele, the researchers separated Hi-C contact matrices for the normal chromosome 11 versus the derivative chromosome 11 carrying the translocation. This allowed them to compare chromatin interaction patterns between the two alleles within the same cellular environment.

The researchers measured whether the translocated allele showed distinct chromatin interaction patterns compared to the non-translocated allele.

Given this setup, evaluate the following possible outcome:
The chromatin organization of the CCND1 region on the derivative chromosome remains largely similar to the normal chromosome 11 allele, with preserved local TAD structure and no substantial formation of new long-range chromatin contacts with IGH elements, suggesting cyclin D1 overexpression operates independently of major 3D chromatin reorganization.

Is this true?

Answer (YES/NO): NO